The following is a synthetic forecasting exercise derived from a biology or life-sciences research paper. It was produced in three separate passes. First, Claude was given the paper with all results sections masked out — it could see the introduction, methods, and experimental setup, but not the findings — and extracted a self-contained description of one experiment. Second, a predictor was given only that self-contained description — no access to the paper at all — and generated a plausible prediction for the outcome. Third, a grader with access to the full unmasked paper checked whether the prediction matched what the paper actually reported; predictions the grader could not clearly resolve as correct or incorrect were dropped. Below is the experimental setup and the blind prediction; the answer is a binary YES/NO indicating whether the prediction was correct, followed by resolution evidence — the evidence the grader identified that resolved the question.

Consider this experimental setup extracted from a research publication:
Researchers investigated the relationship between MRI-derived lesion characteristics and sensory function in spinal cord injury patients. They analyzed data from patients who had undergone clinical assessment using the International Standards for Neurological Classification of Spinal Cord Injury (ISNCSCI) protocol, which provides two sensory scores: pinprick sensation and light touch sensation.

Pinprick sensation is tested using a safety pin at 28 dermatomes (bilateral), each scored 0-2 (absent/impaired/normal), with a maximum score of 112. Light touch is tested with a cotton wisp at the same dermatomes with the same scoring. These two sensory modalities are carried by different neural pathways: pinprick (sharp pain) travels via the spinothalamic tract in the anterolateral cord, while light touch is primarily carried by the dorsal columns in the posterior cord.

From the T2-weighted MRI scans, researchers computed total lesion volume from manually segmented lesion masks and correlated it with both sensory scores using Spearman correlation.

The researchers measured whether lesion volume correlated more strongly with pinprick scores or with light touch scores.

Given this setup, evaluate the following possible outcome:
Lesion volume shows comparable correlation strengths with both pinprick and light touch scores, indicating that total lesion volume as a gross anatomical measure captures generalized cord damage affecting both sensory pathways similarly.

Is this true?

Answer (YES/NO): NO